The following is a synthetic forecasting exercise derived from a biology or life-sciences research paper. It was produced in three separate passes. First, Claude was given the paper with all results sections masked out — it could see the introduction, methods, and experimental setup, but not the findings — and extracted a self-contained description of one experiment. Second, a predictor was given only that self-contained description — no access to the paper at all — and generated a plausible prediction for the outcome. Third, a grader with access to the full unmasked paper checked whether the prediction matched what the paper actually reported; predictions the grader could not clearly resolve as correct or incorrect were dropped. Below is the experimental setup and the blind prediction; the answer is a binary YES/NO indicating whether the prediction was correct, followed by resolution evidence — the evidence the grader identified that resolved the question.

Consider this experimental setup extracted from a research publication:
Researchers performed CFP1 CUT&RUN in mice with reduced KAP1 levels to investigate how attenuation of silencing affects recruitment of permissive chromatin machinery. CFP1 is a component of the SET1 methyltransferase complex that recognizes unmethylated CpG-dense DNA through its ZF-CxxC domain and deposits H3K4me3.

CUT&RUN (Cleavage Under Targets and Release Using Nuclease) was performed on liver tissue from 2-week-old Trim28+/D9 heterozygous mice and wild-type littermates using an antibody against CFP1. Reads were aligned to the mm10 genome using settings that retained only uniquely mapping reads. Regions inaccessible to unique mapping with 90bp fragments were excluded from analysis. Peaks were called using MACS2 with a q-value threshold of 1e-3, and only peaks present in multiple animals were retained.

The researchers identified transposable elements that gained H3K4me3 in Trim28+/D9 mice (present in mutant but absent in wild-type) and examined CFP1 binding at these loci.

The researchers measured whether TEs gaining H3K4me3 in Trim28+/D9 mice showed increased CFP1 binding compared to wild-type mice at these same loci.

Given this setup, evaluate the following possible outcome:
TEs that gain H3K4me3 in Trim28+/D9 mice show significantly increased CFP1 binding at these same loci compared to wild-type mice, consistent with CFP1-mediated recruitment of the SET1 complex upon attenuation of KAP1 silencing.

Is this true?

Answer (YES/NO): YES